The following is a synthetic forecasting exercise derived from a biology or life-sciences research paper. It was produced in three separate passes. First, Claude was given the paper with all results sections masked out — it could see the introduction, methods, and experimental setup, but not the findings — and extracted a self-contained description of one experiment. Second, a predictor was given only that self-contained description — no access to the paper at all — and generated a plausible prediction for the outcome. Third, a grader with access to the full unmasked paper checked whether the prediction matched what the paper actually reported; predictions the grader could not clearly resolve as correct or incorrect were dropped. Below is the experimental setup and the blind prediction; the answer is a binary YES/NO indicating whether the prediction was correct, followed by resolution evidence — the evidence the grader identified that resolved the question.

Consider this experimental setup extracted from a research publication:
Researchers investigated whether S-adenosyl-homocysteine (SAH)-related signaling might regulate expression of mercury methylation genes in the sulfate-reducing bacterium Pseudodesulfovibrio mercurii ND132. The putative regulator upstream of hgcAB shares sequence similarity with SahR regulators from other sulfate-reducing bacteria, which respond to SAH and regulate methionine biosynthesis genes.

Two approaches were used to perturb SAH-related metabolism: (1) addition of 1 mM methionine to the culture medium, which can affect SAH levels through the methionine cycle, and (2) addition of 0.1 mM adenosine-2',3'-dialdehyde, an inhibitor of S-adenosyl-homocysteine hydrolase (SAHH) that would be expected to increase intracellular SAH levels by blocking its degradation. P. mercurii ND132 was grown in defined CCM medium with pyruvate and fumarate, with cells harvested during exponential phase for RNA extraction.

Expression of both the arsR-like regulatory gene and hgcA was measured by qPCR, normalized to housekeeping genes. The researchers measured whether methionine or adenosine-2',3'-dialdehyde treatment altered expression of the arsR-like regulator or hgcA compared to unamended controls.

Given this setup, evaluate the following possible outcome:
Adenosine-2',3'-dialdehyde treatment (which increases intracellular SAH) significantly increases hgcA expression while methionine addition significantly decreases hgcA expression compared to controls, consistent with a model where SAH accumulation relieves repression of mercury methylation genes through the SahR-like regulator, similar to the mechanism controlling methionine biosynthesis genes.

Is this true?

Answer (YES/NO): NO